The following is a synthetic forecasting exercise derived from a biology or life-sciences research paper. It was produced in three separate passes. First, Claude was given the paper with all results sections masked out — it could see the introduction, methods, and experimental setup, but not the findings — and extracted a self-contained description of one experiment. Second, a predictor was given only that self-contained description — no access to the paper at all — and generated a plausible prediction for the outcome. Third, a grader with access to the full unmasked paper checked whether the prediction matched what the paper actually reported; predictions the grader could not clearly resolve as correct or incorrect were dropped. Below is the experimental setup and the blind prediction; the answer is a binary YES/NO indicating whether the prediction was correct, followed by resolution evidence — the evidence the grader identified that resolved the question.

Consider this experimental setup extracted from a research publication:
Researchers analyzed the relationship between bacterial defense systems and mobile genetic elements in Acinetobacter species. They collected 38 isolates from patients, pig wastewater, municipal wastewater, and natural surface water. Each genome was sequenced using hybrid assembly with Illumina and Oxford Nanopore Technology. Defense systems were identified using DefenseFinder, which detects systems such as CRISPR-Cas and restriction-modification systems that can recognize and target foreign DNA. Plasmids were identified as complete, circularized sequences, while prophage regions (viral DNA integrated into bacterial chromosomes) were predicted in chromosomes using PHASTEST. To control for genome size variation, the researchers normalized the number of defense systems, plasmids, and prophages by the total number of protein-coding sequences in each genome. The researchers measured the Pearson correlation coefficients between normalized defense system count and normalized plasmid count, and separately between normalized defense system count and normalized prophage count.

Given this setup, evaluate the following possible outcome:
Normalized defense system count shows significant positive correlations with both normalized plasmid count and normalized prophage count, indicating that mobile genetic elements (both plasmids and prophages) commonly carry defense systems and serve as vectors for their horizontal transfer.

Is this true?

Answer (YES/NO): NO